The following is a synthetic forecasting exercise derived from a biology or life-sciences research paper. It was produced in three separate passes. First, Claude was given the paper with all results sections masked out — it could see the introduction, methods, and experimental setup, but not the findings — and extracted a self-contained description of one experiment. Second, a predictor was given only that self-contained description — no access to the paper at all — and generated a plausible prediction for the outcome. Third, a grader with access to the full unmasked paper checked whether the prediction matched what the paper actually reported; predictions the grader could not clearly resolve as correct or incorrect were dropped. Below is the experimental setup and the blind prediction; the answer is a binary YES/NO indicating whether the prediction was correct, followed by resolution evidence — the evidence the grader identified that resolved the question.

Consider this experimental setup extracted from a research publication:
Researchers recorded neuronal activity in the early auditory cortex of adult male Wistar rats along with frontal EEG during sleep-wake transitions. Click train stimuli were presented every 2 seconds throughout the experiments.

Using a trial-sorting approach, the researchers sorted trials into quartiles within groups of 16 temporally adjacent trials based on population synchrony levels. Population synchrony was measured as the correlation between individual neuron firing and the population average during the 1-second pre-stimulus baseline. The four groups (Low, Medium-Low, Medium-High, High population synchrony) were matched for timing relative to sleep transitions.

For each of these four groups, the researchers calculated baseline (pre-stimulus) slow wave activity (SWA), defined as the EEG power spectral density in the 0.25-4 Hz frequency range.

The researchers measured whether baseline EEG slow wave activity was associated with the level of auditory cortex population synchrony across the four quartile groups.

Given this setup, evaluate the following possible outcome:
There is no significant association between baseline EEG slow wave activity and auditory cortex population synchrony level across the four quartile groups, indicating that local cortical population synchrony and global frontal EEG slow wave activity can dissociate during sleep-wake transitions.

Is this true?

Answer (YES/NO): NO